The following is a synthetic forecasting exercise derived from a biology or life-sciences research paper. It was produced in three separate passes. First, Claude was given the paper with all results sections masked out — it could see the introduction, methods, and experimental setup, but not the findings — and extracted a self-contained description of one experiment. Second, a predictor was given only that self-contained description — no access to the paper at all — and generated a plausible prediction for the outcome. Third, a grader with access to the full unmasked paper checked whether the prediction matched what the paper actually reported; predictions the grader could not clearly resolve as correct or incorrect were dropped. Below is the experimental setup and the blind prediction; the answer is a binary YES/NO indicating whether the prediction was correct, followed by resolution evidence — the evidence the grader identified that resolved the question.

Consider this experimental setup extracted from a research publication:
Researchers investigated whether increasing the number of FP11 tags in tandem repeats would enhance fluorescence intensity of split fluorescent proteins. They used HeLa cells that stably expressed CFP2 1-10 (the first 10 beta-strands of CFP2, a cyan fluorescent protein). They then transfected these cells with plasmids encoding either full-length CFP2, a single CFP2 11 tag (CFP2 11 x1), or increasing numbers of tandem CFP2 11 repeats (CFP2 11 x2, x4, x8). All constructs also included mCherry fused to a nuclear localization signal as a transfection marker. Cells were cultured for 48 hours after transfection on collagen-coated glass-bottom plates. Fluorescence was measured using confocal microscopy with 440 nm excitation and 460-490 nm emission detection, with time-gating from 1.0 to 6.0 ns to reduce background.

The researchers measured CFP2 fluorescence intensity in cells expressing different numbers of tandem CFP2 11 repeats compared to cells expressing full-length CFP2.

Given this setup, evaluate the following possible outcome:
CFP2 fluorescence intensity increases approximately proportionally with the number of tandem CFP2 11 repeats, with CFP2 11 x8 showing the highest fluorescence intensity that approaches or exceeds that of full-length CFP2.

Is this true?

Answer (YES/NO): NO